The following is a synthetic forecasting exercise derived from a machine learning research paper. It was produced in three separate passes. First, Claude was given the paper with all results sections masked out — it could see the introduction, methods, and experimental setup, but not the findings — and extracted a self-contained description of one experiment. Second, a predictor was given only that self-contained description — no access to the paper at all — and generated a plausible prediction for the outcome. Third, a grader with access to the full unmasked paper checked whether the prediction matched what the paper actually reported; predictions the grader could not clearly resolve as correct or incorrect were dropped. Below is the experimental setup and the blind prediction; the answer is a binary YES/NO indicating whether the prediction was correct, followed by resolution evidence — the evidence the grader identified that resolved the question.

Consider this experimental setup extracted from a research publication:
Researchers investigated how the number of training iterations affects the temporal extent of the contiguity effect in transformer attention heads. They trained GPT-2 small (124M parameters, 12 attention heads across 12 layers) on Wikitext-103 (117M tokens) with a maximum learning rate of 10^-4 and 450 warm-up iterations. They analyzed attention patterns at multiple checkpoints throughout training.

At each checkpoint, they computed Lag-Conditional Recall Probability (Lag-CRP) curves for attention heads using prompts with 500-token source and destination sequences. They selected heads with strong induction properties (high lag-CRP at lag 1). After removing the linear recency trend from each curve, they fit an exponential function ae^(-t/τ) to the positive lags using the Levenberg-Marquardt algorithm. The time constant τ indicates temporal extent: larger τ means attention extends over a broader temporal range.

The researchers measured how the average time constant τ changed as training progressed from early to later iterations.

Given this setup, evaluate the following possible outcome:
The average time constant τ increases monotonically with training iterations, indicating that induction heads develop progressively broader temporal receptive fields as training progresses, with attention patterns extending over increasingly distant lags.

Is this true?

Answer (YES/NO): NO